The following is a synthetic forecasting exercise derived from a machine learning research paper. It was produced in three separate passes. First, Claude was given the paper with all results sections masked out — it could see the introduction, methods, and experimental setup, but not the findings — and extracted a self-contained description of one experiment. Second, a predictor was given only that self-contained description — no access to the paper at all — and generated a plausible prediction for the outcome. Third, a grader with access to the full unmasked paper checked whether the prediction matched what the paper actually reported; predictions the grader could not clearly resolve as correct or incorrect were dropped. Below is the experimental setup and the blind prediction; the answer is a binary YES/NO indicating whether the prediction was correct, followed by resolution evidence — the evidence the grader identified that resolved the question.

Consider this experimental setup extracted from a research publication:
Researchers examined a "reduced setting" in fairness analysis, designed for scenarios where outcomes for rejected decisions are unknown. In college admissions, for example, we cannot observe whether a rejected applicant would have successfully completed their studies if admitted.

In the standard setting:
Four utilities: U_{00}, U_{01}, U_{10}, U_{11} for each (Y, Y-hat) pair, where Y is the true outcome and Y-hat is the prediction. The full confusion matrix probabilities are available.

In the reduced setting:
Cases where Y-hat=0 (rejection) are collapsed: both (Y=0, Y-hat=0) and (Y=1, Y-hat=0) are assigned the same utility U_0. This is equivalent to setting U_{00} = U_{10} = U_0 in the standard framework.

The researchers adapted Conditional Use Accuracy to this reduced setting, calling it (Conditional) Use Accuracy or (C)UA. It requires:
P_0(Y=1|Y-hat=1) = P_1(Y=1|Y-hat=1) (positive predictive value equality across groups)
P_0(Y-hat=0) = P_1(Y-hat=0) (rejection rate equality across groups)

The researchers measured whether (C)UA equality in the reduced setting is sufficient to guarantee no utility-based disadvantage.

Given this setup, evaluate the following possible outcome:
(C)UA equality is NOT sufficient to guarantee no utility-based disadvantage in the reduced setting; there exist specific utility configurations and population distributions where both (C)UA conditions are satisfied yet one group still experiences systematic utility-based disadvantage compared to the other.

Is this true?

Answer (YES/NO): NO